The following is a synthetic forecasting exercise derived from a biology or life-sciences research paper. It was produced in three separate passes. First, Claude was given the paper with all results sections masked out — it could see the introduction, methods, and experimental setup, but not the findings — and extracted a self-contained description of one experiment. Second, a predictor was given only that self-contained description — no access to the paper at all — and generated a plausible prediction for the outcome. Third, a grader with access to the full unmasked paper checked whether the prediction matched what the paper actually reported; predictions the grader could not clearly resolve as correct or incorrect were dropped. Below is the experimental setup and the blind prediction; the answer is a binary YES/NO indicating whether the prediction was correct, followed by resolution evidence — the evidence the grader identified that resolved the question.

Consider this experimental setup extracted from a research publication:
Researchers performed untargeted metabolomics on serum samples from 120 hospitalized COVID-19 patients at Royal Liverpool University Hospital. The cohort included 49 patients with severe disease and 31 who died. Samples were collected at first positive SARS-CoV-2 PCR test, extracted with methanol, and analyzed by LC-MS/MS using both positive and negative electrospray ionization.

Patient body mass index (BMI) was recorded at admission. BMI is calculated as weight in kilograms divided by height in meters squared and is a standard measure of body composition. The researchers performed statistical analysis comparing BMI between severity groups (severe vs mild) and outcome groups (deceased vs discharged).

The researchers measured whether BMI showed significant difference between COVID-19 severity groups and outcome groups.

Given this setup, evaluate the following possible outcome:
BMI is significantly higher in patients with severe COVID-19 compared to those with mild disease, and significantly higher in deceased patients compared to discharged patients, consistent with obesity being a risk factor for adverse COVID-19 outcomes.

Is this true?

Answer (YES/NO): NO